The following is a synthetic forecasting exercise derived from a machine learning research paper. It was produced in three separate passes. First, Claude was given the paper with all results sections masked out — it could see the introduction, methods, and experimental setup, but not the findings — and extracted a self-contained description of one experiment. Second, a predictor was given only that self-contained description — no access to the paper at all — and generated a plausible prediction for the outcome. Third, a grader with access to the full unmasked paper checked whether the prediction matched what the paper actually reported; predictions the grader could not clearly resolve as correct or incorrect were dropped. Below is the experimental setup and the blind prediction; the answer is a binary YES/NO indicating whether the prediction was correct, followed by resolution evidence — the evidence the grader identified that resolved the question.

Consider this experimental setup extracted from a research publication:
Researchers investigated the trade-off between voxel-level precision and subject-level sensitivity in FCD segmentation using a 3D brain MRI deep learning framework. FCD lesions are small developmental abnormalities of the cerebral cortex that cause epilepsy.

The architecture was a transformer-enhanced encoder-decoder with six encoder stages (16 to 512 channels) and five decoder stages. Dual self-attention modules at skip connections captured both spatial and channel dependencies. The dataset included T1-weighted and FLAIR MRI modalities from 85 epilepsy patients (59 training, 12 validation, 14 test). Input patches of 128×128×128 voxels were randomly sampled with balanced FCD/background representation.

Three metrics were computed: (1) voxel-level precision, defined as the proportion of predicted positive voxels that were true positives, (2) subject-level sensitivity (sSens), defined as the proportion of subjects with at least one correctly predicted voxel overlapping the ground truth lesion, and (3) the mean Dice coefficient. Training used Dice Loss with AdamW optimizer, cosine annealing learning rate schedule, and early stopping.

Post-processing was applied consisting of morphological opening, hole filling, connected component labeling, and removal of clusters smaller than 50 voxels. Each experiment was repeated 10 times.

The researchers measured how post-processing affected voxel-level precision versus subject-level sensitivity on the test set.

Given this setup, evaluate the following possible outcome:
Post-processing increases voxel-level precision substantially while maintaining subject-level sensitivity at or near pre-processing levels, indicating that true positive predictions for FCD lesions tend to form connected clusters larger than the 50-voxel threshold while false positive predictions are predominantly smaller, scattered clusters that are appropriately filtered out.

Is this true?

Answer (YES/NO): NO